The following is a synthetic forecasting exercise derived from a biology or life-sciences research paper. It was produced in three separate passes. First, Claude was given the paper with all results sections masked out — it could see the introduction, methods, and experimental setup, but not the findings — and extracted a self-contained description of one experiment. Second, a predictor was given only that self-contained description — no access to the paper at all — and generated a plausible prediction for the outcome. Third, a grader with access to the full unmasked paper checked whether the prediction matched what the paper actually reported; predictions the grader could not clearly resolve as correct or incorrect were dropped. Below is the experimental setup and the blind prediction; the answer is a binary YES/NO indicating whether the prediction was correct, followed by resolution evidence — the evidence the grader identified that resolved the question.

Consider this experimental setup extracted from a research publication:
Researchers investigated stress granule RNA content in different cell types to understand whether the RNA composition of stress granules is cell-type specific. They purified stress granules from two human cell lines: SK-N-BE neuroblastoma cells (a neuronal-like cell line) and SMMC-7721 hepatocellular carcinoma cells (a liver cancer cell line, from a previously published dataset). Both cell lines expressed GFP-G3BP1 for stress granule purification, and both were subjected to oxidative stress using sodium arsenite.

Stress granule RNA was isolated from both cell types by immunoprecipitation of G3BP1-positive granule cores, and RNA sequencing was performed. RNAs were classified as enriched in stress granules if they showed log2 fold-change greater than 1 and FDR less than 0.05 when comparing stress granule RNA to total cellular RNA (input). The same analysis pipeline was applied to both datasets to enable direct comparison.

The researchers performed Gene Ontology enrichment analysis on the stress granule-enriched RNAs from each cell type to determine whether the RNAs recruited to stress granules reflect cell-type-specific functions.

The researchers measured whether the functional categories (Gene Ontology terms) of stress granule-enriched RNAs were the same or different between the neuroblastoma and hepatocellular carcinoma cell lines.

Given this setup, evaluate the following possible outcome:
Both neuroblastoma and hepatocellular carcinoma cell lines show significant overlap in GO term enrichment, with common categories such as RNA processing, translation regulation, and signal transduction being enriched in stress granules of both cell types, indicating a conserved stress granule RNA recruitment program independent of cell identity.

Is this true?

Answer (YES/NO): NO